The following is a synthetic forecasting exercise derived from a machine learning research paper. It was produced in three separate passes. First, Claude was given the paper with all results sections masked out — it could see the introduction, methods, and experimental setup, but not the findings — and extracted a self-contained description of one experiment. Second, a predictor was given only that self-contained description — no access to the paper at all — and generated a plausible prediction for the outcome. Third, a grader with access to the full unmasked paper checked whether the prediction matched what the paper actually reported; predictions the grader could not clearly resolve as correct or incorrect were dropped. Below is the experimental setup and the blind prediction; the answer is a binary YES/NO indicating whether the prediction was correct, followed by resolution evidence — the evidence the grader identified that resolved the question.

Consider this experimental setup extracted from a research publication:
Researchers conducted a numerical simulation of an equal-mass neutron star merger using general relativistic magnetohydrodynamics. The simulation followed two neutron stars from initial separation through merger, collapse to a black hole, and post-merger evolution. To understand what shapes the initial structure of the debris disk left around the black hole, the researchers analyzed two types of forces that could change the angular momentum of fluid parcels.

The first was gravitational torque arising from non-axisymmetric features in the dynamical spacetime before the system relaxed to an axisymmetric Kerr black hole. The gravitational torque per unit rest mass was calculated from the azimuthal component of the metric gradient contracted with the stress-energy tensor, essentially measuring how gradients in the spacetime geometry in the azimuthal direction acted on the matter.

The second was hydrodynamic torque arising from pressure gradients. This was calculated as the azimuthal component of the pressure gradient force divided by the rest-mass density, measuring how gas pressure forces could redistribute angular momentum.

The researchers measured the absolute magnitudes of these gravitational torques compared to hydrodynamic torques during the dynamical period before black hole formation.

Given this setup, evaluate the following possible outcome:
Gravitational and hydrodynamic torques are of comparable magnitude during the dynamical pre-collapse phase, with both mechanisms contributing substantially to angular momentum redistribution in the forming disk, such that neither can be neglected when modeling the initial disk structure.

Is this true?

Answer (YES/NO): NO